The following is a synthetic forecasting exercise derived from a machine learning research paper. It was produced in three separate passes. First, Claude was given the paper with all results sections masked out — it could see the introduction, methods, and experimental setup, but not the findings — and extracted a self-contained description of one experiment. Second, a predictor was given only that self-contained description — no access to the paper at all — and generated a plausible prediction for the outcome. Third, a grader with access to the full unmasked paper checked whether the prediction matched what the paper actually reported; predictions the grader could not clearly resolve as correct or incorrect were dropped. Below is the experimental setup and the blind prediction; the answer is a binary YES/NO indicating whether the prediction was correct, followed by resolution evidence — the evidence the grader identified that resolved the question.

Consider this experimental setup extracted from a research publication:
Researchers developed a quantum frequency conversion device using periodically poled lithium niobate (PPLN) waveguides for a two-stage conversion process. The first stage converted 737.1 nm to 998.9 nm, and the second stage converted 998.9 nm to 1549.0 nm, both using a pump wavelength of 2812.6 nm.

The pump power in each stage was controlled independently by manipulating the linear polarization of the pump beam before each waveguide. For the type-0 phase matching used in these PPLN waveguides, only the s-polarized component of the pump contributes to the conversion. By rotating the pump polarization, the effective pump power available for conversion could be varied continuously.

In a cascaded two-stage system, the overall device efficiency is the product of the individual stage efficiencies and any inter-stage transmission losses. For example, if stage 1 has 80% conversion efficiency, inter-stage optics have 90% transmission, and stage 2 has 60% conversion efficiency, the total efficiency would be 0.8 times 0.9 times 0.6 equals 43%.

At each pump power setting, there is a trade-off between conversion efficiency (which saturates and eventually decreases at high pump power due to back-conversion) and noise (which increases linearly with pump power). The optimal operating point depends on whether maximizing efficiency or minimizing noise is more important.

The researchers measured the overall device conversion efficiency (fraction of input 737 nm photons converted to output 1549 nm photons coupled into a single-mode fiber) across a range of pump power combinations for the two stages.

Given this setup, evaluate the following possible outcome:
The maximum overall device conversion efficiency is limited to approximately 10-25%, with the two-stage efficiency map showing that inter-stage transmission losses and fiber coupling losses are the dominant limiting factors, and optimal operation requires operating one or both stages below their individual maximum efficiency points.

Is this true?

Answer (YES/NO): NO